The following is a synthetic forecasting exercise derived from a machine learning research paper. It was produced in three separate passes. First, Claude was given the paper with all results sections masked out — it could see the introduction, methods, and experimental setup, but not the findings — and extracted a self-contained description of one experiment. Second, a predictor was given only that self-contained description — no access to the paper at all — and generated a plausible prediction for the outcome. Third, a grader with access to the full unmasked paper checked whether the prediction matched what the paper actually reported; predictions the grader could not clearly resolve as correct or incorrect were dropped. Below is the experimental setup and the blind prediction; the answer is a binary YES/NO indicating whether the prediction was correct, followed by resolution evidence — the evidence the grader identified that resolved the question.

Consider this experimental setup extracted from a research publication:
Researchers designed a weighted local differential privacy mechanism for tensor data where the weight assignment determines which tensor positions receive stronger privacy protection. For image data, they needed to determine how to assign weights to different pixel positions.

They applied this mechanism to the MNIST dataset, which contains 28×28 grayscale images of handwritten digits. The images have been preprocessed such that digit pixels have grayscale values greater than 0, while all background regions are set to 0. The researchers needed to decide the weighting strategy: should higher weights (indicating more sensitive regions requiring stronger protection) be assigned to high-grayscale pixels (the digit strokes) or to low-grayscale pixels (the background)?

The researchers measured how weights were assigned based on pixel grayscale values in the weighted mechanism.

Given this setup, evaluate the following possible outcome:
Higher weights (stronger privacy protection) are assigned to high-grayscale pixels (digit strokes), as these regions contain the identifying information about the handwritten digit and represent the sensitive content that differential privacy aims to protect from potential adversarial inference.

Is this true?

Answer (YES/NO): YES